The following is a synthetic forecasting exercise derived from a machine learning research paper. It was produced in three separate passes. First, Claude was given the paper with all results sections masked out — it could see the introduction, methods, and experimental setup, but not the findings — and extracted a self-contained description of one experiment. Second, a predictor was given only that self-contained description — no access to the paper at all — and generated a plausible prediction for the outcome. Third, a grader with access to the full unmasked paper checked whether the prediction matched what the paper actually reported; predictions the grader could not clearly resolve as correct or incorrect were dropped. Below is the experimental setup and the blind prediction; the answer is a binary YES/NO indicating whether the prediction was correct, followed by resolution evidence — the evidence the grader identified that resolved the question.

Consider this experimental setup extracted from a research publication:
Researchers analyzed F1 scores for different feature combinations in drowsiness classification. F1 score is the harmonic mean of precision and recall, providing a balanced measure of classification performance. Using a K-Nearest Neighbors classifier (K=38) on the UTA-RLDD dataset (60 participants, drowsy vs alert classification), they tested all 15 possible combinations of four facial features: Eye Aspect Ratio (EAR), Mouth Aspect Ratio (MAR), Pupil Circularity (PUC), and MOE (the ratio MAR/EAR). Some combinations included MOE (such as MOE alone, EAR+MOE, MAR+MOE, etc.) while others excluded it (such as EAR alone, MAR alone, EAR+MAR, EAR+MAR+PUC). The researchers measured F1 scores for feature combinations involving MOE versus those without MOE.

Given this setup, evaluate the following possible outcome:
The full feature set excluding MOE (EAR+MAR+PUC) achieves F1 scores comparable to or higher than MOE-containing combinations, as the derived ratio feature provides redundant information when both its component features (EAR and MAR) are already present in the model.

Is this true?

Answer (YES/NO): NO